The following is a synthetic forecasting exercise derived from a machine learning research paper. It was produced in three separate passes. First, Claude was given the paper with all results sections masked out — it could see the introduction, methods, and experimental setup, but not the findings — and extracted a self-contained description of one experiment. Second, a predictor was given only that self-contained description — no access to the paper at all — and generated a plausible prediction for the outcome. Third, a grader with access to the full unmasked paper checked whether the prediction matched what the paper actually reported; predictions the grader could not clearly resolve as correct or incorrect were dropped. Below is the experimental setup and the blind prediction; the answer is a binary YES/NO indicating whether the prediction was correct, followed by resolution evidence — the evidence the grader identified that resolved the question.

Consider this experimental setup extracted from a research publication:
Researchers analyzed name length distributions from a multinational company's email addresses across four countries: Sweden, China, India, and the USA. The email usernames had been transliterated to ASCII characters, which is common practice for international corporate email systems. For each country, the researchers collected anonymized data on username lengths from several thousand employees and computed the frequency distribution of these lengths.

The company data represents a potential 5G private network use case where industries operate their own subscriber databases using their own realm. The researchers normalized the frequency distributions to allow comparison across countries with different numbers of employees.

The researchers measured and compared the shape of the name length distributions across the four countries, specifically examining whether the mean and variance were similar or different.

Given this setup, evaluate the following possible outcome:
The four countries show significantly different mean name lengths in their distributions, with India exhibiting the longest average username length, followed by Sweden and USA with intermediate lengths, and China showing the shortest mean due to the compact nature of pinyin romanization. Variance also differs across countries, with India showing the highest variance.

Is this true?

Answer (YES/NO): NO